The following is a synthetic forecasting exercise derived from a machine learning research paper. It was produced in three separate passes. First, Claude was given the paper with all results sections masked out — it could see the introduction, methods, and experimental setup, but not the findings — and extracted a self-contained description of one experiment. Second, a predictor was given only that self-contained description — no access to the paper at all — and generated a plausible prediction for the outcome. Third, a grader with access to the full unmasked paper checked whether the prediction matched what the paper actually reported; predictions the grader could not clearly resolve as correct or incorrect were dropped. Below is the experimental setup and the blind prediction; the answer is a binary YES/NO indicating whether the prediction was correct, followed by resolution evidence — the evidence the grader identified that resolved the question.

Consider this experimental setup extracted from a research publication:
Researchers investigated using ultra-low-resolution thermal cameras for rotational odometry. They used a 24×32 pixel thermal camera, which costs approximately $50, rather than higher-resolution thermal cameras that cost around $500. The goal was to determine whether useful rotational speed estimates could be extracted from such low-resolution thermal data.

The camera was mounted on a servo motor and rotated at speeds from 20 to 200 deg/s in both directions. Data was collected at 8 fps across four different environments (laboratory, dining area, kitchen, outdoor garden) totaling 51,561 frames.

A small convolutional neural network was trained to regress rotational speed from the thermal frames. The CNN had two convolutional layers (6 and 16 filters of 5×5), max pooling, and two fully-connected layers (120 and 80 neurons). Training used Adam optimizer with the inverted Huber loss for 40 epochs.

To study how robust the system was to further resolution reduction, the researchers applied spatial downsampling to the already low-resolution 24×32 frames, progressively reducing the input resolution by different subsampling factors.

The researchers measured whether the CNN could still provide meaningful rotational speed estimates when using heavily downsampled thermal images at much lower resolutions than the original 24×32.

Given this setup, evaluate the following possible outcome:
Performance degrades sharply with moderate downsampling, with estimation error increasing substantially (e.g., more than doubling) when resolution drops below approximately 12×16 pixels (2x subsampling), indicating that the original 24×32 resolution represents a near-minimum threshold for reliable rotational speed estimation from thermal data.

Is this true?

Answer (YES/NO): NO